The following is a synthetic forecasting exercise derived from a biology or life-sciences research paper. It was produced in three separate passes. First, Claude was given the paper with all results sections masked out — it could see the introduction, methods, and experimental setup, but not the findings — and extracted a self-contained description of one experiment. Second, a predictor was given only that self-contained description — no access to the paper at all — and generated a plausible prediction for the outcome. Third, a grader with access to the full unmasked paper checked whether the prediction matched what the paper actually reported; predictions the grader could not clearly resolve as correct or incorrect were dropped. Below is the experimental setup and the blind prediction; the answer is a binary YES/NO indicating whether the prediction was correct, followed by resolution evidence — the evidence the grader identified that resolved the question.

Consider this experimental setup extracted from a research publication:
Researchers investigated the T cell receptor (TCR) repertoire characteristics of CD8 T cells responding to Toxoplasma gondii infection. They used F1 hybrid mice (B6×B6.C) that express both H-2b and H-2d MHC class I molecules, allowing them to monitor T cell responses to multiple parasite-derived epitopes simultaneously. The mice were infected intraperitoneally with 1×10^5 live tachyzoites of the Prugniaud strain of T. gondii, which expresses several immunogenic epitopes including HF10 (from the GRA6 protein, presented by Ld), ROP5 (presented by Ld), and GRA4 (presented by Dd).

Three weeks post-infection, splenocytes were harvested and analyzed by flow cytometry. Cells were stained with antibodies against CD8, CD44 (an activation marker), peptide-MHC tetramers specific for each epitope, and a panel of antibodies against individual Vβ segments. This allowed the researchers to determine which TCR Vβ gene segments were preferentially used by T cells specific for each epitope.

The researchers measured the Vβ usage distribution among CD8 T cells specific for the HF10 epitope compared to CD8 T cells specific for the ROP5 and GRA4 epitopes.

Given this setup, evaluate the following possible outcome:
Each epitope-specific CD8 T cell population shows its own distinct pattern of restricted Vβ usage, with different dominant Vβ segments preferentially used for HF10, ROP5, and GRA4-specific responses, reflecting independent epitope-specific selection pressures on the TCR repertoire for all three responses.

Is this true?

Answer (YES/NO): NO